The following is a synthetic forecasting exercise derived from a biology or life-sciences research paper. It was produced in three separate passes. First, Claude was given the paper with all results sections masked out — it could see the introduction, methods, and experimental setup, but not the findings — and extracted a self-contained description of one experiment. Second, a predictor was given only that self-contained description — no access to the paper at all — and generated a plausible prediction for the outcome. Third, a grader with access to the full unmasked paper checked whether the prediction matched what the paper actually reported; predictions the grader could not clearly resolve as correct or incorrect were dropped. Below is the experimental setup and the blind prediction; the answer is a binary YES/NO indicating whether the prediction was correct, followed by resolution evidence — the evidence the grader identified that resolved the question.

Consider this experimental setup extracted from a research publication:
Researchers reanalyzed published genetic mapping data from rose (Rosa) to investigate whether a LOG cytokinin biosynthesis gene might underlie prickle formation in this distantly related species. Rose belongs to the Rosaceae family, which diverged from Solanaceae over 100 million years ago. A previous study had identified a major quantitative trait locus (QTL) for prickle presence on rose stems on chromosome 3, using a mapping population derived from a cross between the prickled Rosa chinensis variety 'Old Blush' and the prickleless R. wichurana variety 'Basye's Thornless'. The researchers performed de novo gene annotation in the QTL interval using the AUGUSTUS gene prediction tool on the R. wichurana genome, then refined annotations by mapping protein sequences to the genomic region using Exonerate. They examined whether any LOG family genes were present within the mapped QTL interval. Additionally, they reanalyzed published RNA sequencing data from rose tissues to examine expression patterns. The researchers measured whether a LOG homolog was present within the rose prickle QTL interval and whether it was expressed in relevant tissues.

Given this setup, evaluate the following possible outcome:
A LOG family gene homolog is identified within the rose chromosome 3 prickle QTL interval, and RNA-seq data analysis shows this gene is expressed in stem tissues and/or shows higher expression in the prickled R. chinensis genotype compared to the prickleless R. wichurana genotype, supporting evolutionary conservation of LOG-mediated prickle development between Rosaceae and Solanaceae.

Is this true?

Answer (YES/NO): YES